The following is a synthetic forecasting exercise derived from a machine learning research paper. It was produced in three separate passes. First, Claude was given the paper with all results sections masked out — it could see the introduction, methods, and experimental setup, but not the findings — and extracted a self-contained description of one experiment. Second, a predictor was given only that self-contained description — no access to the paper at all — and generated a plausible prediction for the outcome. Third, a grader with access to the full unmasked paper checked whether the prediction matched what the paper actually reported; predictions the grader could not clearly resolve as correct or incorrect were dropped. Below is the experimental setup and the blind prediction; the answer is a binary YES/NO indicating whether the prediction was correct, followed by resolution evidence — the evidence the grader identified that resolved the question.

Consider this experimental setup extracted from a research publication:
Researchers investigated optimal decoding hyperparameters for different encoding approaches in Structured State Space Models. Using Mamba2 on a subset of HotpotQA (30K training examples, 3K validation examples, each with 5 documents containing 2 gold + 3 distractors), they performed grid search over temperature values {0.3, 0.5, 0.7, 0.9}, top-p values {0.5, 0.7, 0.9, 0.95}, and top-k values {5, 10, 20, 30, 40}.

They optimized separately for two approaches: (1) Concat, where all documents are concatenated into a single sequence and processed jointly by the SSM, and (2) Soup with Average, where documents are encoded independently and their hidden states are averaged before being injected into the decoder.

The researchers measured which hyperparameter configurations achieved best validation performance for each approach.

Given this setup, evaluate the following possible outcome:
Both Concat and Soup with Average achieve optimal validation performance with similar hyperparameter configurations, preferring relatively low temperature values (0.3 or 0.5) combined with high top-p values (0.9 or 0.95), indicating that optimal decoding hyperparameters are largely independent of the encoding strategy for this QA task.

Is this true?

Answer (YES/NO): NO